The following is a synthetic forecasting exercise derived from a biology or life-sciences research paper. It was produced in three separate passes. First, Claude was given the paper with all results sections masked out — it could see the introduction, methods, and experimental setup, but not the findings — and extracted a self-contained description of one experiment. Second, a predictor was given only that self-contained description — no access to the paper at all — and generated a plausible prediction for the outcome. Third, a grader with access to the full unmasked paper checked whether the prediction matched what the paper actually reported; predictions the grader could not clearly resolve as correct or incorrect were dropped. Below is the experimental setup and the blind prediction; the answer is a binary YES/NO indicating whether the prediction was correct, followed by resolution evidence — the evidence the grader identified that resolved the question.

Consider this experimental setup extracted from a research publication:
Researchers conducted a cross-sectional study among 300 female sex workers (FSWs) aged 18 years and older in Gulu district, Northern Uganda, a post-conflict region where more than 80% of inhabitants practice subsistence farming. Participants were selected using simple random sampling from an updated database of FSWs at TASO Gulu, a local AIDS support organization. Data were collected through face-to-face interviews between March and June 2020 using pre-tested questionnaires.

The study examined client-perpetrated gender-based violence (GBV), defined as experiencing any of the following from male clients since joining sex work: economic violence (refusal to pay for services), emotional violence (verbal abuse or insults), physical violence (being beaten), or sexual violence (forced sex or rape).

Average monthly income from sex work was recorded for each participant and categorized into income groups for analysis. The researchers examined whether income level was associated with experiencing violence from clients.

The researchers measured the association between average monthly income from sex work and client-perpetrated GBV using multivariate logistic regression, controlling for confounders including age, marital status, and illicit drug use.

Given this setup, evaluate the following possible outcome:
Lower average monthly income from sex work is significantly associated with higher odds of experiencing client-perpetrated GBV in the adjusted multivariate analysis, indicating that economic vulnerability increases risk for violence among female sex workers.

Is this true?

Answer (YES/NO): YES